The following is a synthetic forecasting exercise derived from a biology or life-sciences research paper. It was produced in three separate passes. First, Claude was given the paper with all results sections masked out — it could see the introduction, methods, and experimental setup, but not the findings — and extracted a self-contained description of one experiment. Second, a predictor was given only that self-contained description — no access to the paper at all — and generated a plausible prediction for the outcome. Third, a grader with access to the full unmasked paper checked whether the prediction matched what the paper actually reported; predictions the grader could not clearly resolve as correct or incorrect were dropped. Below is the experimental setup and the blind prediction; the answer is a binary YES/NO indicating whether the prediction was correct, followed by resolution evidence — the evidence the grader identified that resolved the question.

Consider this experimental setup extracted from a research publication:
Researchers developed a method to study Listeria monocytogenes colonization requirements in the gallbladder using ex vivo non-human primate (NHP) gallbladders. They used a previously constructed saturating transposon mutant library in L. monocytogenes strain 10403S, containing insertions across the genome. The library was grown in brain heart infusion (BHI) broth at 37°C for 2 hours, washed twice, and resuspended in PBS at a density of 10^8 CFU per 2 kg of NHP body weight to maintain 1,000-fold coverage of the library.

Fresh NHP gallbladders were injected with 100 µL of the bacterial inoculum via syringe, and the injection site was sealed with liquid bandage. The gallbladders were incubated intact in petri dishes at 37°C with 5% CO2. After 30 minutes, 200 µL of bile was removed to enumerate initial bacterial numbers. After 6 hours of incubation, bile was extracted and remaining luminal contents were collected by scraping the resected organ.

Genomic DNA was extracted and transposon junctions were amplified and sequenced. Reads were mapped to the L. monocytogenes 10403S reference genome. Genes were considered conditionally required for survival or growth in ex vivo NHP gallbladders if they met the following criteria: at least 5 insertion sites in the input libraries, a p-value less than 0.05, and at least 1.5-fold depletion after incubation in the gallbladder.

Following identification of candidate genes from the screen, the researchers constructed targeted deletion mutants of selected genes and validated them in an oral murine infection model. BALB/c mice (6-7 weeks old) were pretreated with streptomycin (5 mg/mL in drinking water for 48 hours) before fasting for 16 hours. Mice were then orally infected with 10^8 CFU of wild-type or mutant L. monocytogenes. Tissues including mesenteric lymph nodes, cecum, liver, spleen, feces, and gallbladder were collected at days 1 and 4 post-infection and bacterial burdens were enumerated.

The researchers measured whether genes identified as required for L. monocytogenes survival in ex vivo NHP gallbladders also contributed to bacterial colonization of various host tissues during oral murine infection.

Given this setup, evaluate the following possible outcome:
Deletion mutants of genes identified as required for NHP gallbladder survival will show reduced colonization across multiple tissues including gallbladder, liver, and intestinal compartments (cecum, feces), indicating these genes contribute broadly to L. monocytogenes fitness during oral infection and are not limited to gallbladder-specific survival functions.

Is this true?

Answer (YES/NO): YES